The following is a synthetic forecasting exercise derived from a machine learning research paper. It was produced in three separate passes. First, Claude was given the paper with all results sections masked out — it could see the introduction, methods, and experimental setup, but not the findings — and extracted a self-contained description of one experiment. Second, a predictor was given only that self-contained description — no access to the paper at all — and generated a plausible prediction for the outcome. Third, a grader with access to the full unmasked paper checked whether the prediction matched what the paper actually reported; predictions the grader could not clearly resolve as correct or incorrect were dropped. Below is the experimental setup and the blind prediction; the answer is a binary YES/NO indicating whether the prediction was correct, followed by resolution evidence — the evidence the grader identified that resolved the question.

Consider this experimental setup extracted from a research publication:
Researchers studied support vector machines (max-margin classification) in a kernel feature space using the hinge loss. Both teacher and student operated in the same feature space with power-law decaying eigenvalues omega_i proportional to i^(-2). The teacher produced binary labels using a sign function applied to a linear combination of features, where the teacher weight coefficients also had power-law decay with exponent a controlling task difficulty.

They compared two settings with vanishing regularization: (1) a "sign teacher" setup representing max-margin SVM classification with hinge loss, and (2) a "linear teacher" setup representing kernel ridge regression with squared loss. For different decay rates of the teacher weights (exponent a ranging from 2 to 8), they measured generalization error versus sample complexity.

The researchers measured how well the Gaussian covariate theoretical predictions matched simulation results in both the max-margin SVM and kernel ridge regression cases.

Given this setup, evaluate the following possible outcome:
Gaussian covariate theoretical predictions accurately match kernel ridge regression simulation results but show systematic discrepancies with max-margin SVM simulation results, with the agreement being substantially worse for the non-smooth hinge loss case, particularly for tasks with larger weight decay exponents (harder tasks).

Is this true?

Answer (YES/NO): NO